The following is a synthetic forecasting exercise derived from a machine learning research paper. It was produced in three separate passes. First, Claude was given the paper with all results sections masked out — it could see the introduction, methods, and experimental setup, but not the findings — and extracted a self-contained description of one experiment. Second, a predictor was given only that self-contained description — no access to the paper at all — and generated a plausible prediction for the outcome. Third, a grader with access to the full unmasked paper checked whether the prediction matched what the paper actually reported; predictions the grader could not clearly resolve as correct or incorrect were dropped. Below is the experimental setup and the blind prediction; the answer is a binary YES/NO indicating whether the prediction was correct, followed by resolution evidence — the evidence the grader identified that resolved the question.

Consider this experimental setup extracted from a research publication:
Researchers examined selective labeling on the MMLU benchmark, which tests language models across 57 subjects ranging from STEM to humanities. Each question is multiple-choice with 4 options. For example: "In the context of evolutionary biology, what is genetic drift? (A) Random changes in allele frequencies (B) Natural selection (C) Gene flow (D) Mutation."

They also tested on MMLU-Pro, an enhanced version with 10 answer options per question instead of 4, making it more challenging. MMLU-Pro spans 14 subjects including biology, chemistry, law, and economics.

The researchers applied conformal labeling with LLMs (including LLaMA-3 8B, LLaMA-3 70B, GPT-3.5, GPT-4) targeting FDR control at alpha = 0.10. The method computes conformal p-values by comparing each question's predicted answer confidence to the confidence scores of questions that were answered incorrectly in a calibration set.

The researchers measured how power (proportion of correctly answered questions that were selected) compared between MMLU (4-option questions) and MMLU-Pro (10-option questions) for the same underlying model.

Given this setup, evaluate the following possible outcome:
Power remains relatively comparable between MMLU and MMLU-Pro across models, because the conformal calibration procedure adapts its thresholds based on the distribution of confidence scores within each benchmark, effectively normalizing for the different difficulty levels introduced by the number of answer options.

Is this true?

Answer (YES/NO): NO